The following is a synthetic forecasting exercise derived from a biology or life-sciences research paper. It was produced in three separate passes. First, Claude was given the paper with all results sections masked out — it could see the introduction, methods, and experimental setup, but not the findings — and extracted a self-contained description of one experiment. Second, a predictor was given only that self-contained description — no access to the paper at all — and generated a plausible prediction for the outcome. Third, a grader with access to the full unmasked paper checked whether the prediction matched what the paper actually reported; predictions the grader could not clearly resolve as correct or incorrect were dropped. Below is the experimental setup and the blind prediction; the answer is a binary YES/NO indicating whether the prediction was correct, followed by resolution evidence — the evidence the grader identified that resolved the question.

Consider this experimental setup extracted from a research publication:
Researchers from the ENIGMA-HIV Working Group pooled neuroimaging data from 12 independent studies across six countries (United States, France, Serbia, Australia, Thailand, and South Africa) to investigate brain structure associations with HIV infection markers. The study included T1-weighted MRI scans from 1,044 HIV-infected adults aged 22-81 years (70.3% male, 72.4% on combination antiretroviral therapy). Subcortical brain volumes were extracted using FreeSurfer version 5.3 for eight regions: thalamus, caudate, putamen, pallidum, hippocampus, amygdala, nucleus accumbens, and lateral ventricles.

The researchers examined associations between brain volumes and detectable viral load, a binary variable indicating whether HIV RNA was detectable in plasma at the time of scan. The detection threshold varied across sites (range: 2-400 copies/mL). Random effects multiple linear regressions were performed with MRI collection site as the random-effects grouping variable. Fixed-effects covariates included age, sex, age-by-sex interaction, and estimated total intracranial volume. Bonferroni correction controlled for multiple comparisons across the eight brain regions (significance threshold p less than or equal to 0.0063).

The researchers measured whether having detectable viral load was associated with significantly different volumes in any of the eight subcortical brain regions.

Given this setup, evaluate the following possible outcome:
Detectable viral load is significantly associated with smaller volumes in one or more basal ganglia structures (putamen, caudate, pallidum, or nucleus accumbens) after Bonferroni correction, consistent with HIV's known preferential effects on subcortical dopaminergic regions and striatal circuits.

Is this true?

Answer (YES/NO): NO